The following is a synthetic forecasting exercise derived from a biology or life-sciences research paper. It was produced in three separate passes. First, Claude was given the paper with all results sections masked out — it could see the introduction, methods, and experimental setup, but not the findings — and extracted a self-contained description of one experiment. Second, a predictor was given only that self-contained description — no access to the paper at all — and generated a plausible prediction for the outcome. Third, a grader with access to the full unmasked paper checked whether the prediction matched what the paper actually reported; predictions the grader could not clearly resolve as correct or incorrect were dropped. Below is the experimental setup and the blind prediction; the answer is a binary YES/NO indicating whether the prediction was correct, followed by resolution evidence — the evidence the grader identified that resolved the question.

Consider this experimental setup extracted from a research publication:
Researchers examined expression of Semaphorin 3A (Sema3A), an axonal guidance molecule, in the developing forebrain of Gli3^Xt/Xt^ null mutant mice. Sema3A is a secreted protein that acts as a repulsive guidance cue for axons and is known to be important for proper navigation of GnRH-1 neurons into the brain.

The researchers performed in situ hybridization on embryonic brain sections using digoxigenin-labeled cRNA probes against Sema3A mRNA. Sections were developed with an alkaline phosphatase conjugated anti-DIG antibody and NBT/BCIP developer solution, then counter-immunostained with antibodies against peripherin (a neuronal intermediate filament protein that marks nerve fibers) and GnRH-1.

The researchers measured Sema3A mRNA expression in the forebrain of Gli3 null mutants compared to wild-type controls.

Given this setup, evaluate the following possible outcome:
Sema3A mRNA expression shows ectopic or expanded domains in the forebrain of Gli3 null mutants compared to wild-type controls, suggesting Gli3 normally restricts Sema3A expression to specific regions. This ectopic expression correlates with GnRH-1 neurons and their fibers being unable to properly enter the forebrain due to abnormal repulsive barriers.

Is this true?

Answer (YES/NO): NO